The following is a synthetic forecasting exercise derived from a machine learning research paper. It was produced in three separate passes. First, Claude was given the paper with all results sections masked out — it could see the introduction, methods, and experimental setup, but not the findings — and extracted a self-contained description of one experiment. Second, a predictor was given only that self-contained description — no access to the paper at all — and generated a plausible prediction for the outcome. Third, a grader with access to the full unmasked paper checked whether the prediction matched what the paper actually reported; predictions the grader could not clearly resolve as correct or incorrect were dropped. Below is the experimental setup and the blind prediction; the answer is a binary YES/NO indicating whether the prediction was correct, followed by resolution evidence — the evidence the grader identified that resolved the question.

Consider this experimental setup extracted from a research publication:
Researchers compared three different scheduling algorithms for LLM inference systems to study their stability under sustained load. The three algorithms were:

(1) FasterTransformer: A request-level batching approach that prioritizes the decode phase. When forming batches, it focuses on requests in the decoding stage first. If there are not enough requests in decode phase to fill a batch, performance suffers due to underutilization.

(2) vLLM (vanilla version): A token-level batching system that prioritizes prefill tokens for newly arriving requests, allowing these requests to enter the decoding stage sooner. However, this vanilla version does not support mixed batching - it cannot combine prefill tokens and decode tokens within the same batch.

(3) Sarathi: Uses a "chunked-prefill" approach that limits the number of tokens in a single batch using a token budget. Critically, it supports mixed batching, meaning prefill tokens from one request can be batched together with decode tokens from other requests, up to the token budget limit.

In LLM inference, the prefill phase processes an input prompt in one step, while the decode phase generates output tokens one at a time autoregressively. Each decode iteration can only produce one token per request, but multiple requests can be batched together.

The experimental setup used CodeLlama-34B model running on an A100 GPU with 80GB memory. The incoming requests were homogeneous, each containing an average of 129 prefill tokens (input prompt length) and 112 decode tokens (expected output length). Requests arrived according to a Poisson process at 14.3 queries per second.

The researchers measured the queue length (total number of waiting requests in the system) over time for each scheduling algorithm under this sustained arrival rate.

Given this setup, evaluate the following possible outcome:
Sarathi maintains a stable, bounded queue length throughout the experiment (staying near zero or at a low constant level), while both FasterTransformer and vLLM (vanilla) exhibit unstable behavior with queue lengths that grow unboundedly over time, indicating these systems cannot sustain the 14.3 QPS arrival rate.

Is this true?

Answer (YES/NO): YES